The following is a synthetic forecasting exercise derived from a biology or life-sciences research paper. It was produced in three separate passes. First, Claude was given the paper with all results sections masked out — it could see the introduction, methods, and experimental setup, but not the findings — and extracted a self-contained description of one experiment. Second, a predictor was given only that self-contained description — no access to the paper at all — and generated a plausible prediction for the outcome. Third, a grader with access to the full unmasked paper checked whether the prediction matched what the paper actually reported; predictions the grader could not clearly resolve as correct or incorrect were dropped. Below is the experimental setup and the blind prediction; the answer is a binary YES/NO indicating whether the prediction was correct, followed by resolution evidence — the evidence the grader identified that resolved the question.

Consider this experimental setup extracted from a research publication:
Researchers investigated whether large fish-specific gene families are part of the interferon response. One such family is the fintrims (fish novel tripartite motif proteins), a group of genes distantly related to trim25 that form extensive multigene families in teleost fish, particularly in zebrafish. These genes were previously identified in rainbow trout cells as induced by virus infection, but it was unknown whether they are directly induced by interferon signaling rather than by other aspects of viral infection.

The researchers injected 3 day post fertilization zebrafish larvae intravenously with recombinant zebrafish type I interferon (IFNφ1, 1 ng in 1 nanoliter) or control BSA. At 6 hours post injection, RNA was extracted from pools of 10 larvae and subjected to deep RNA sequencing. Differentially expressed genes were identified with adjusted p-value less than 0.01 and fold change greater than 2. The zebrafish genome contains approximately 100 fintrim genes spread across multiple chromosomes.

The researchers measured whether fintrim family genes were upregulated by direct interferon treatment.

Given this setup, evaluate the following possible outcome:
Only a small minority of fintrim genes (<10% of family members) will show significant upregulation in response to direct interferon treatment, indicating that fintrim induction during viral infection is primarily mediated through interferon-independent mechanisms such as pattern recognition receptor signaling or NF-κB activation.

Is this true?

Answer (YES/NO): NO